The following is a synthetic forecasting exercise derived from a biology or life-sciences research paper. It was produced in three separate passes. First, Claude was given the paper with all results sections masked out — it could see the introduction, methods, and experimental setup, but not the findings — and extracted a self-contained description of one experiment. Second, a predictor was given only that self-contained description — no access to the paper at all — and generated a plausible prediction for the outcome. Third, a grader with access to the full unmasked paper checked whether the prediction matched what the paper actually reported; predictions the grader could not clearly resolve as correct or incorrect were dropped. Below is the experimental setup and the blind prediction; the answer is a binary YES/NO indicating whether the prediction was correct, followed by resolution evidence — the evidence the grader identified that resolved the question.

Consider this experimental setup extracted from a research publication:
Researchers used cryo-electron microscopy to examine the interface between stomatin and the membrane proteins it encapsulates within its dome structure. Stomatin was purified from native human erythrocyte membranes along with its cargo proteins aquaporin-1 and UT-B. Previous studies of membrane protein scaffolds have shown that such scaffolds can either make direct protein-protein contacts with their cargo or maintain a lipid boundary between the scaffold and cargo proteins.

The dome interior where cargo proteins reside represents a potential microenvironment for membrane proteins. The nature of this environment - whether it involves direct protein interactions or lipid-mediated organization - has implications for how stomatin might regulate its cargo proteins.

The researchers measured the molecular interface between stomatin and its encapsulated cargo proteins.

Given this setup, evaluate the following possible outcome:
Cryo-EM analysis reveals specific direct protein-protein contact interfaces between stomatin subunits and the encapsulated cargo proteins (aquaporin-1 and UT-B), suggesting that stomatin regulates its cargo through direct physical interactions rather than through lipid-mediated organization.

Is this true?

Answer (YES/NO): NO